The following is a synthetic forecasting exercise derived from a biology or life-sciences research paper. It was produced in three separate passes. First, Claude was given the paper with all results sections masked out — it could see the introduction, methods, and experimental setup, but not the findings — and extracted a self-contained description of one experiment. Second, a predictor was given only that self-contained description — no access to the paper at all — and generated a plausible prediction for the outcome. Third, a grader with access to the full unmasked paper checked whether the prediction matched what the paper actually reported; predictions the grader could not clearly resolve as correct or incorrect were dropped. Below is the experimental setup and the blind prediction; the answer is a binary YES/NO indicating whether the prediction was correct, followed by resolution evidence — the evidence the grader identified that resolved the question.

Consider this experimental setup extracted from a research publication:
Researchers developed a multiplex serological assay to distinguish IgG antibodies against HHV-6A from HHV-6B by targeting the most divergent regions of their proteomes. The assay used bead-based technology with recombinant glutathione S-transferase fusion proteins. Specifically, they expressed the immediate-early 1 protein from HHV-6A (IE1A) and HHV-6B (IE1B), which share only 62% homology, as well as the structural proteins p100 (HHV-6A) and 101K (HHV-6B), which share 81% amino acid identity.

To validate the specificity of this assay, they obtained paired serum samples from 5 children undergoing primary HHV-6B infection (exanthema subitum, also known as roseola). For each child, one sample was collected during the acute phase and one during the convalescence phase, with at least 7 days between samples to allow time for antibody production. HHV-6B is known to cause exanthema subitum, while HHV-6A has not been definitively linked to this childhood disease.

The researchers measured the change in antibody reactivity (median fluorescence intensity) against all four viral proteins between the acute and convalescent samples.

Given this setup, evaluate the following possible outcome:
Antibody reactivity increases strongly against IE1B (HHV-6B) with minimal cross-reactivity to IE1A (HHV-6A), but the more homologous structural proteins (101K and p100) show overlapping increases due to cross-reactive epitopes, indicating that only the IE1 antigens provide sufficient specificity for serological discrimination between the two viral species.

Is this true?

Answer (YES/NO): NO